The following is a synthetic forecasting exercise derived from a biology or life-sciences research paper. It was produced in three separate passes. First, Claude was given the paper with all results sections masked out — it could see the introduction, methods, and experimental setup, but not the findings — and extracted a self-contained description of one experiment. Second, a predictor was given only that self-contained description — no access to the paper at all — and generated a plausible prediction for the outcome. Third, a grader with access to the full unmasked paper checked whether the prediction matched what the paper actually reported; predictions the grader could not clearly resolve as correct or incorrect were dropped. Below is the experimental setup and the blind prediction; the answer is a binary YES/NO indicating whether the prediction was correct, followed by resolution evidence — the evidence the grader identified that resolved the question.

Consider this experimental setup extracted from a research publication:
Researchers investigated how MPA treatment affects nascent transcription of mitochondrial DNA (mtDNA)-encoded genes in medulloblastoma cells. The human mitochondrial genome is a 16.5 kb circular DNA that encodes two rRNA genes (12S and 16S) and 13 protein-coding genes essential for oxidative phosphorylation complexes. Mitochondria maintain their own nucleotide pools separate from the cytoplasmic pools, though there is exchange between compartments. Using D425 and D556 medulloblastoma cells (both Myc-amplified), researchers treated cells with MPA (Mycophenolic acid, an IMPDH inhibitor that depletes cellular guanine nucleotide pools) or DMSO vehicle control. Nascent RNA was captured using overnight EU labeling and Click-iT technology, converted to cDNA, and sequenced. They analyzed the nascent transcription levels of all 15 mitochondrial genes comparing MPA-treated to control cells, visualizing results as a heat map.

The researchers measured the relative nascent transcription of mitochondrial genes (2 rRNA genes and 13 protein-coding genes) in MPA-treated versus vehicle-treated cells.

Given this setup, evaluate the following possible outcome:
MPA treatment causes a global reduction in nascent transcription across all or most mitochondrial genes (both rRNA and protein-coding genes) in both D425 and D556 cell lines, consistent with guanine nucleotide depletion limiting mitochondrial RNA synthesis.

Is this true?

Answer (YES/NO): YES